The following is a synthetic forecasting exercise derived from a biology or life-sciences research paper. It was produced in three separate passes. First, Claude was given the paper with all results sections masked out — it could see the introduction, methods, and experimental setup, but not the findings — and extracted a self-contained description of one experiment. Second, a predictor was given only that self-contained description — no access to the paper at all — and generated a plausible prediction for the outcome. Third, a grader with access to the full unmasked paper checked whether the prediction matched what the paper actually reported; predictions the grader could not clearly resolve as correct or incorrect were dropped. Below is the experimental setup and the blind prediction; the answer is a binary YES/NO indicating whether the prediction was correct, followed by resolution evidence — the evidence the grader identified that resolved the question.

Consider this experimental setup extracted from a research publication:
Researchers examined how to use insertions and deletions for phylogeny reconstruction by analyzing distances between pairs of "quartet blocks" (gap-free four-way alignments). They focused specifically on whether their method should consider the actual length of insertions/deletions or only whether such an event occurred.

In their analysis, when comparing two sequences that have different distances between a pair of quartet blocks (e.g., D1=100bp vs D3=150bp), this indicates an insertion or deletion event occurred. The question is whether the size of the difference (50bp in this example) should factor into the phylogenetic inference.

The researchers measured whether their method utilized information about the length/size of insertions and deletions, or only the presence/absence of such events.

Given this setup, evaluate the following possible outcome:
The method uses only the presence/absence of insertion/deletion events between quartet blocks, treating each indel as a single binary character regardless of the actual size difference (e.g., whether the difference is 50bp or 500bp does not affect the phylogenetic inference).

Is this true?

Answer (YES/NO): YES